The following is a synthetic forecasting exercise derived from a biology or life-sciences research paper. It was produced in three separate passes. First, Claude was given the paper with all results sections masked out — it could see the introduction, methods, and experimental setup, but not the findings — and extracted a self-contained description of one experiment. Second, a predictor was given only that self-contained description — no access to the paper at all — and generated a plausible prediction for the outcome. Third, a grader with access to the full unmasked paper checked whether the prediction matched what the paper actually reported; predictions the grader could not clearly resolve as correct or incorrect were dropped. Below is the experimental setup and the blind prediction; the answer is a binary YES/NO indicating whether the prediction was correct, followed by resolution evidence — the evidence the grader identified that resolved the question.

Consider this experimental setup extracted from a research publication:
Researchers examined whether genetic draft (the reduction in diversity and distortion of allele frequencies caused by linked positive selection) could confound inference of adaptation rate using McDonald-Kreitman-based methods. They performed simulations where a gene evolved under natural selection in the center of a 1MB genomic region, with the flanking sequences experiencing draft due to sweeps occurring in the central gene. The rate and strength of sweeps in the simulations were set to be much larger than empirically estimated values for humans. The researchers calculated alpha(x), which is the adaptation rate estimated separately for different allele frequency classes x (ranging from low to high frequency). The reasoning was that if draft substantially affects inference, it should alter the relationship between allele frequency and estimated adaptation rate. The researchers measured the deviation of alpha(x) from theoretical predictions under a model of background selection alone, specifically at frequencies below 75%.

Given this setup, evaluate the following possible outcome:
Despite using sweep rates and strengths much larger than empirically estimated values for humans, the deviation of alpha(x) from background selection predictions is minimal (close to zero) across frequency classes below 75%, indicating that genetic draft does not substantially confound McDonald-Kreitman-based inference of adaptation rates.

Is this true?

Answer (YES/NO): YES